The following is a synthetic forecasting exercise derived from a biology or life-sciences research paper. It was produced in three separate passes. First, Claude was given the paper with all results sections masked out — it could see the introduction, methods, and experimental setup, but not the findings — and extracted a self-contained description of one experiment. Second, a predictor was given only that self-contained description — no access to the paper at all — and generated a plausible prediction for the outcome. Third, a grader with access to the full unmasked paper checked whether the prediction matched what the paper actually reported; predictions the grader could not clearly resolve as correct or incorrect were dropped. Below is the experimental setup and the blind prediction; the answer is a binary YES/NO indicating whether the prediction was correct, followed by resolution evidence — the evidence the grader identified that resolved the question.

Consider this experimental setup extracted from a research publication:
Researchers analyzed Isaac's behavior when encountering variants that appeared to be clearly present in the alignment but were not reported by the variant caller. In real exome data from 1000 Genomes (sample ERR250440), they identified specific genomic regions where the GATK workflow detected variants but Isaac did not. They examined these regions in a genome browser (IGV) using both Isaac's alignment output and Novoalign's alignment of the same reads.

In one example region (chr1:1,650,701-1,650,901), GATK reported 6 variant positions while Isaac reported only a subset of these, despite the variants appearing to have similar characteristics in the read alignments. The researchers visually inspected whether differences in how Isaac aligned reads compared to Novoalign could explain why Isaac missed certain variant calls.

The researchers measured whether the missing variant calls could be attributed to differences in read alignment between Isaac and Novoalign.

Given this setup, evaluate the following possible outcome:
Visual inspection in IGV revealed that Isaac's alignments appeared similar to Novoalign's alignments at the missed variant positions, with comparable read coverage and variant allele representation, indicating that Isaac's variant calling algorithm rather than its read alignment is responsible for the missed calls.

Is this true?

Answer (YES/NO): YES